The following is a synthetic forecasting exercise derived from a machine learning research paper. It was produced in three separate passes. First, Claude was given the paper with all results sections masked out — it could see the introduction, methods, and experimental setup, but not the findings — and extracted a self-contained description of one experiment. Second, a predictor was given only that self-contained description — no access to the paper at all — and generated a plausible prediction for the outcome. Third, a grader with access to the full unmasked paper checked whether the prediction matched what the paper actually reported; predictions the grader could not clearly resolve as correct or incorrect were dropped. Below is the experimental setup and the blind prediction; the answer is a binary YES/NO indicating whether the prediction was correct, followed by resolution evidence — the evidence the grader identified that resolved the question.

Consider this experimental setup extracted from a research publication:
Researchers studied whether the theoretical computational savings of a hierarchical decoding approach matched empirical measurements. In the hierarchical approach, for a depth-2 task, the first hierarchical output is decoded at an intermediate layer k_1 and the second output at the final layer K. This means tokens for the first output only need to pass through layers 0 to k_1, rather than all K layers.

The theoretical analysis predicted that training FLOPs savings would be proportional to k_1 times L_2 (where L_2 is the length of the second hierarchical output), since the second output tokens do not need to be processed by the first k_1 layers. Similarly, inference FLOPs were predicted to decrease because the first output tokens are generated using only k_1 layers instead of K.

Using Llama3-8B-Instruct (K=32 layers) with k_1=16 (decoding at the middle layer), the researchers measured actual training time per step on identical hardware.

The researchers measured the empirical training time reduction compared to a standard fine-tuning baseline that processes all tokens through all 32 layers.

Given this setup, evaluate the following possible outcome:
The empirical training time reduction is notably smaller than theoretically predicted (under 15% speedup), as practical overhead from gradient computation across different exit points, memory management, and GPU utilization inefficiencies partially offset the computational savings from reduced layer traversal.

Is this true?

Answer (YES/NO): NO